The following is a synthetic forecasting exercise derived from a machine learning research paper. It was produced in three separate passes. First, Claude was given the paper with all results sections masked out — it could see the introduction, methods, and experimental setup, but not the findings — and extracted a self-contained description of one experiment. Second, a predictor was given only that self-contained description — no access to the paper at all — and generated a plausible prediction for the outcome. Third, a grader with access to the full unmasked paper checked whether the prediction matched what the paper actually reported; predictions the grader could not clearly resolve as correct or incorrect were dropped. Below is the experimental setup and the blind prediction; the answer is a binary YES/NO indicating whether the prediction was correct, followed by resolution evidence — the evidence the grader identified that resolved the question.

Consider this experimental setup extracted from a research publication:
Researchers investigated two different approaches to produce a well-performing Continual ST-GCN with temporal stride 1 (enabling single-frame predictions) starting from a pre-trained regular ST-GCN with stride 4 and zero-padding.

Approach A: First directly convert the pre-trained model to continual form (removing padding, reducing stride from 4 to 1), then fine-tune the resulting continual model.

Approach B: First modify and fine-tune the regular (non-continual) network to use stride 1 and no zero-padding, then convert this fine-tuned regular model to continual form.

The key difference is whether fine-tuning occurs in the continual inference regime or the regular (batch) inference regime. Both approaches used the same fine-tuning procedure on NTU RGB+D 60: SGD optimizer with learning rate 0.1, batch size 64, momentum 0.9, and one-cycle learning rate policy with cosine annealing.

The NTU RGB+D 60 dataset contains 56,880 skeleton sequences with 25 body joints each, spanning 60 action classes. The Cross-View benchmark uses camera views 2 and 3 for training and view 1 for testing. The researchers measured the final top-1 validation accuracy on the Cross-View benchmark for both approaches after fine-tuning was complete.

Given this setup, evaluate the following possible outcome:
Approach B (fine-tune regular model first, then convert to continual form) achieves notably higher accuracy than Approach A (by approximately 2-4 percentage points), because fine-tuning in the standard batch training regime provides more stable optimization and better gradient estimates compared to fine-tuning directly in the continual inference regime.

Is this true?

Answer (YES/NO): NO